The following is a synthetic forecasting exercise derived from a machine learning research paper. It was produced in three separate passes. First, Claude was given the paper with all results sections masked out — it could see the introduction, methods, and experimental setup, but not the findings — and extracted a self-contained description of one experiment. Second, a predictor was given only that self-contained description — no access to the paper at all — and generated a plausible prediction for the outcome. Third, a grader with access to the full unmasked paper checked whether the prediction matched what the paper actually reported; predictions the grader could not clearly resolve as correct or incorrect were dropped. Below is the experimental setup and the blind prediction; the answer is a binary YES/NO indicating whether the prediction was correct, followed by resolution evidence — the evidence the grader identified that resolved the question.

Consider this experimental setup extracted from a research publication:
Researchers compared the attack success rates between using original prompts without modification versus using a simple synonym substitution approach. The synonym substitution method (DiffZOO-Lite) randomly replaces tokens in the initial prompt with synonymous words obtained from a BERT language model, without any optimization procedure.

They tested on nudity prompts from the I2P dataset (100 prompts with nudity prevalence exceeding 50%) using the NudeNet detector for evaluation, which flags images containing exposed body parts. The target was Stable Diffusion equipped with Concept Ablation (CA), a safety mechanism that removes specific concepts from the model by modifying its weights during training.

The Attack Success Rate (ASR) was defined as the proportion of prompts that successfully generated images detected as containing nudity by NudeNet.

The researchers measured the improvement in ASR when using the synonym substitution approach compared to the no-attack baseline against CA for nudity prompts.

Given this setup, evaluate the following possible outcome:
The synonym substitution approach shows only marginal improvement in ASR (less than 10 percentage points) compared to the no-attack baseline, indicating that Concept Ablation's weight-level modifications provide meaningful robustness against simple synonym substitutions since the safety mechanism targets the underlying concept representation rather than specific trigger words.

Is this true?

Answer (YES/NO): NO